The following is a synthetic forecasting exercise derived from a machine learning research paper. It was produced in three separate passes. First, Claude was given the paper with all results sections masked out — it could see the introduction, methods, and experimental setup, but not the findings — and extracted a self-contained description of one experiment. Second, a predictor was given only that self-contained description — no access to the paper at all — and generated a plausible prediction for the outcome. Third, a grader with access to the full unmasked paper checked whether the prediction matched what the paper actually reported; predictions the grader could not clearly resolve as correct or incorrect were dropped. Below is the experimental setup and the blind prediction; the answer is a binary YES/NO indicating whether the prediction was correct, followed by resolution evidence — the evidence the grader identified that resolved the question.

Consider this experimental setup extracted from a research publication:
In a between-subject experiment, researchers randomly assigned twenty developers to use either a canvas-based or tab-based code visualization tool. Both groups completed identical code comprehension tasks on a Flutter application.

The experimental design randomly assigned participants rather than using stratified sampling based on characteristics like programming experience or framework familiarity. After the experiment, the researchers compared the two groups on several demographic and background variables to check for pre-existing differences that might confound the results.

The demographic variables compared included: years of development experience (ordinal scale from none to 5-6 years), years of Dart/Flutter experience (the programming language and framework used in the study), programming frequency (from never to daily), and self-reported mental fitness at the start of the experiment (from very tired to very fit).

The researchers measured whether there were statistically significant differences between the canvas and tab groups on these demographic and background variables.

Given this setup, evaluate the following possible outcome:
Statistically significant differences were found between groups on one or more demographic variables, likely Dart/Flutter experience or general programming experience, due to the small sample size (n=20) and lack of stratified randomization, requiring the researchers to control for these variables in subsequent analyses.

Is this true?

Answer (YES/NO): NO